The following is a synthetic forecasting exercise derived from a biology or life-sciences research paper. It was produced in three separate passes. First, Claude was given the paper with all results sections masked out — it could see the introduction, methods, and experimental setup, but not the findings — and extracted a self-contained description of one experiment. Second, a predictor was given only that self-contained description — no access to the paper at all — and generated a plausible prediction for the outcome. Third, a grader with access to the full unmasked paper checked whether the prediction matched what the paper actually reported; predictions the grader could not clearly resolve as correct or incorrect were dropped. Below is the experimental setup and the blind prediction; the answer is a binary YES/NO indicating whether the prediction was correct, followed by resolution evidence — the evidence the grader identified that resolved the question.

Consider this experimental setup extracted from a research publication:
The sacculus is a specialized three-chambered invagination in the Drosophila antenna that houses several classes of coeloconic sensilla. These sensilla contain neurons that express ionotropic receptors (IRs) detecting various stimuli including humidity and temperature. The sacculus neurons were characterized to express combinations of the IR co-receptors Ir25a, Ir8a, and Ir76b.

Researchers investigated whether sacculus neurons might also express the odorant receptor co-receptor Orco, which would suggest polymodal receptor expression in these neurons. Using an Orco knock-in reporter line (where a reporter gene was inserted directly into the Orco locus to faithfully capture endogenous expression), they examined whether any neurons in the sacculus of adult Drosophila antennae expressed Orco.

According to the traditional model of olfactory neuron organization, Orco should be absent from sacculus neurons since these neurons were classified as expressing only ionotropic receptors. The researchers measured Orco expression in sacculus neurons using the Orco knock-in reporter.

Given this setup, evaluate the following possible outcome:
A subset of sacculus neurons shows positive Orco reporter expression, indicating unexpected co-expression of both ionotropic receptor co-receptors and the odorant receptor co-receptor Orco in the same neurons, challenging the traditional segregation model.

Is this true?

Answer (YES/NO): YES